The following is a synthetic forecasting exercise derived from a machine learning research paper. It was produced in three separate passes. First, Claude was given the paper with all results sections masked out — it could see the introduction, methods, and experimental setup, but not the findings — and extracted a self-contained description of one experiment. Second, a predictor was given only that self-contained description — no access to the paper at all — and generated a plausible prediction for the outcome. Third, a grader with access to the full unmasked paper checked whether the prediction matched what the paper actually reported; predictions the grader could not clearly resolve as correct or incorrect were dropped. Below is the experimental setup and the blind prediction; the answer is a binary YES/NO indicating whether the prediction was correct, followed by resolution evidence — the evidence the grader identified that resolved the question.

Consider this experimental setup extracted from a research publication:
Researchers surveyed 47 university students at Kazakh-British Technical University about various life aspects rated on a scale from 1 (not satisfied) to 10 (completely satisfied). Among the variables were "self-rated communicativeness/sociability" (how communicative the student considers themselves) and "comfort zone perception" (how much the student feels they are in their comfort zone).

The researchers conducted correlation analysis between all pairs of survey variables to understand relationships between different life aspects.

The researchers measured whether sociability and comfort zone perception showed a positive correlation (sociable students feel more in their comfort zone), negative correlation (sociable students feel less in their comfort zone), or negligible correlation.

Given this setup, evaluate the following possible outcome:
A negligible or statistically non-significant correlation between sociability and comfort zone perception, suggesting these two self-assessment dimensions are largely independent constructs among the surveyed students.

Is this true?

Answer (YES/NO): NO